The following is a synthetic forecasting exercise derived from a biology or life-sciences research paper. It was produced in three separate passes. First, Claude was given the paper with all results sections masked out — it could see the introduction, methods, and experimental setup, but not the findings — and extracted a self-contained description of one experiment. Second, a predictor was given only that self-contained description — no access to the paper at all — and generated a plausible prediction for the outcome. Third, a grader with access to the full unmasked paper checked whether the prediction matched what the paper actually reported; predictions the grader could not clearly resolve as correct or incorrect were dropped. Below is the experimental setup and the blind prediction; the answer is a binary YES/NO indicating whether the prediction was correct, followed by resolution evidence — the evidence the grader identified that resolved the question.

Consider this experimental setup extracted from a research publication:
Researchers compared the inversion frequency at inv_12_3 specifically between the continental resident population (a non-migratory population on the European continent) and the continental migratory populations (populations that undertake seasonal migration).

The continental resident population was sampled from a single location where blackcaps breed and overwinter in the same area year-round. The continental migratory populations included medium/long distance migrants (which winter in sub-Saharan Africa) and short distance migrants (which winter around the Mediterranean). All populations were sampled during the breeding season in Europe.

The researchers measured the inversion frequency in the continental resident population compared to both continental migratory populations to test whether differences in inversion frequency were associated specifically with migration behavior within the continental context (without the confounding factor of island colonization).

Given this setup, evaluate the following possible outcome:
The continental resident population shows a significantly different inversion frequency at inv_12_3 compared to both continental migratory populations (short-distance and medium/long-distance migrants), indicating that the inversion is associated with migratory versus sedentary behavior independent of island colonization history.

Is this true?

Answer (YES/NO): NO